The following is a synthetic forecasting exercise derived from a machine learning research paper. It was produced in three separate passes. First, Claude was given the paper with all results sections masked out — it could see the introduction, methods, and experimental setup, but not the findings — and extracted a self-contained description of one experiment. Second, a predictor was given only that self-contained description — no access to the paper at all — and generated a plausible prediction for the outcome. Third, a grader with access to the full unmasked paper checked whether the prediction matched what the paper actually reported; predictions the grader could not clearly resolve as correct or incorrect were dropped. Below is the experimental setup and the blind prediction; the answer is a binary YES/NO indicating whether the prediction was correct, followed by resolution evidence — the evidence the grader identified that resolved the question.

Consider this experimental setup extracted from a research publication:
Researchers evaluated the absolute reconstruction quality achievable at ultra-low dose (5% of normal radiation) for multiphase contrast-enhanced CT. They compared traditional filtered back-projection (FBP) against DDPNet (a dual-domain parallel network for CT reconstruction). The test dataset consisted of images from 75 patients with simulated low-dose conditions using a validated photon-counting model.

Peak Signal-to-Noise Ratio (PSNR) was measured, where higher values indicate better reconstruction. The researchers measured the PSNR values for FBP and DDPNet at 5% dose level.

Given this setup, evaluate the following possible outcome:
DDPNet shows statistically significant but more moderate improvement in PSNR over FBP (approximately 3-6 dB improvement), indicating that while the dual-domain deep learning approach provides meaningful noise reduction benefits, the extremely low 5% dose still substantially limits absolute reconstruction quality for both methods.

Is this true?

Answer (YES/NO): NO